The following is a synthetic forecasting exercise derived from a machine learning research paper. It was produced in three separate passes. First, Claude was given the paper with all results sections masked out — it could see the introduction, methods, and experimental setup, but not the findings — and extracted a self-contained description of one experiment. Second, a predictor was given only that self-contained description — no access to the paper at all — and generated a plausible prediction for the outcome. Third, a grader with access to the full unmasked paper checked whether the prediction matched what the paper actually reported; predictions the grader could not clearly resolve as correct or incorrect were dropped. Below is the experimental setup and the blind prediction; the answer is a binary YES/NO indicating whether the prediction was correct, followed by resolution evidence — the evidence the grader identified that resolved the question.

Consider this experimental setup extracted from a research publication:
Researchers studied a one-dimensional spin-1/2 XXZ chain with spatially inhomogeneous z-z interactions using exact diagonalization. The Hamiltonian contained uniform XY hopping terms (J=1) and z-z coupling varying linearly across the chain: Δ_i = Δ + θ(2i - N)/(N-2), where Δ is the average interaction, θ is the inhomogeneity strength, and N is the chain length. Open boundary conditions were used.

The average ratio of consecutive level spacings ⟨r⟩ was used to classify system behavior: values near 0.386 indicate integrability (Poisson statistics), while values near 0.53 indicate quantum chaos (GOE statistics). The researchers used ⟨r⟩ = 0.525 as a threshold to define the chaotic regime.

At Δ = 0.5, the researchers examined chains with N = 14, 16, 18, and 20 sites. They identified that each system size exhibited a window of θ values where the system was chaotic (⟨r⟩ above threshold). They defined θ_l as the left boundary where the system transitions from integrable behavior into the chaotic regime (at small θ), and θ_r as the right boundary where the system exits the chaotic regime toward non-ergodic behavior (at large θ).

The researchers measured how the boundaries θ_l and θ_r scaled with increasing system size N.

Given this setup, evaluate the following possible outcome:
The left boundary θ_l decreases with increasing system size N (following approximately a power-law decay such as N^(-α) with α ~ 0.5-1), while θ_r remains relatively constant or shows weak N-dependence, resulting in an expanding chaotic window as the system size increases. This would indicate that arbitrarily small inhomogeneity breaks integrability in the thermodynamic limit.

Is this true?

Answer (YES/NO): NO